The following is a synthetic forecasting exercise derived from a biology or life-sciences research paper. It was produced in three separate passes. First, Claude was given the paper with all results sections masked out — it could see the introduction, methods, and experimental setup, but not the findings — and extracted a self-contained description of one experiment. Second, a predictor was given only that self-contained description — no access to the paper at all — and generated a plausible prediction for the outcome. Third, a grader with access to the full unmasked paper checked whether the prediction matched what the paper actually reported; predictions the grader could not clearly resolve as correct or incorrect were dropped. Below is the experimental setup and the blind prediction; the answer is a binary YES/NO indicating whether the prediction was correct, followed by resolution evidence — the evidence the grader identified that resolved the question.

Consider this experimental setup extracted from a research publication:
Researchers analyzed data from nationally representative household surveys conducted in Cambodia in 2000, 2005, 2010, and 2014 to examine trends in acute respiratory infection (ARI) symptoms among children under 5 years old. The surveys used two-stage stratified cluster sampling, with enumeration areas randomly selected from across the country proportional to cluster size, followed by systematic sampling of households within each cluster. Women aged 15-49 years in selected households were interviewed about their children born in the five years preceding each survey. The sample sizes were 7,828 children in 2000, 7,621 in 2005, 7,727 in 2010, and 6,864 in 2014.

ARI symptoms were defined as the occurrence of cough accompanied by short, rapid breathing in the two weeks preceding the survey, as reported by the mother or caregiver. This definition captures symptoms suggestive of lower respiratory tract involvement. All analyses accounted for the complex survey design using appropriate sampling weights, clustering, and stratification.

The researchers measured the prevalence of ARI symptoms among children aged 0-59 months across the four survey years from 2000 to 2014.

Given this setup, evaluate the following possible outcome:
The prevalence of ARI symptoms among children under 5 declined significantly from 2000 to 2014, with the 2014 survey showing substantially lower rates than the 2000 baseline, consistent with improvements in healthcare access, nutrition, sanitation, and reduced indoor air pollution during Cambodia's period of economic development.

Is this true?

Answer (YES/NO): YES